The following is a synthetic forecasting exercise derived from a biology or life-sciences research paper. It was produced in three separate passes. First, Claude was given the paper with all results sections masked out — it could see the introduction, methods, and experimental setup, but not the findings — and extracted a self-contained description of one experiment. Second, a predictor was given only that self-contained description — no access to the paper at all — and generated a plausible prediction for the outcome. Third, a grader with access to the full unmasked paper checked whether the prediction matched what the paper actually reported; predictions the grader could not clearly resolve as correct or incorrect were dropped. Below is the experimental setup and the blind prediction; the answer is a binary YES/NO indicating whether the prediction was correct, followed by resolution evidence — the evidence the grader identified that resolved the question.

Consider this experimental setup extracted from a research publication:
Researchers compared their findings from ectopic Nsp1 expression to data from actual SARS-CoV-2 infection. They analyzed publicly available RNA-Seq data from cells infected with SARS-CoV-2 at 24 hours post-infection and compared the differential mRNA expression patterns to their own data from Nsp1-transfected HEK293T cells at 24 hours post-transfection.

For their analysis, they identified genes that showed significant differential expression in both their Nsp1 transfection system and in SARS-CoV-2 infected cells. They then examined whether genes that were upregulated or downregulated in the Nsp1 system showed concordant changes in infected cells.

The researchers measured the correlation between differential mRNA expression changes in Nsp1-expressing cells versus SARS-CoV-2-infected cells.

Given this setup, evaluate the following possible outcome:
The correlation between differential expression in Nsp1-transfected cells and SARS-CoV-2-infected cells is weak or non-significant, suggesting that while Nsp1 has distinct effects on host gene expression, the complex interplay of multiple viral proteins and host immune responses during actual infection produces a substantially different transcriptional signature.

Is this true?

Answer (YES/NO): NO